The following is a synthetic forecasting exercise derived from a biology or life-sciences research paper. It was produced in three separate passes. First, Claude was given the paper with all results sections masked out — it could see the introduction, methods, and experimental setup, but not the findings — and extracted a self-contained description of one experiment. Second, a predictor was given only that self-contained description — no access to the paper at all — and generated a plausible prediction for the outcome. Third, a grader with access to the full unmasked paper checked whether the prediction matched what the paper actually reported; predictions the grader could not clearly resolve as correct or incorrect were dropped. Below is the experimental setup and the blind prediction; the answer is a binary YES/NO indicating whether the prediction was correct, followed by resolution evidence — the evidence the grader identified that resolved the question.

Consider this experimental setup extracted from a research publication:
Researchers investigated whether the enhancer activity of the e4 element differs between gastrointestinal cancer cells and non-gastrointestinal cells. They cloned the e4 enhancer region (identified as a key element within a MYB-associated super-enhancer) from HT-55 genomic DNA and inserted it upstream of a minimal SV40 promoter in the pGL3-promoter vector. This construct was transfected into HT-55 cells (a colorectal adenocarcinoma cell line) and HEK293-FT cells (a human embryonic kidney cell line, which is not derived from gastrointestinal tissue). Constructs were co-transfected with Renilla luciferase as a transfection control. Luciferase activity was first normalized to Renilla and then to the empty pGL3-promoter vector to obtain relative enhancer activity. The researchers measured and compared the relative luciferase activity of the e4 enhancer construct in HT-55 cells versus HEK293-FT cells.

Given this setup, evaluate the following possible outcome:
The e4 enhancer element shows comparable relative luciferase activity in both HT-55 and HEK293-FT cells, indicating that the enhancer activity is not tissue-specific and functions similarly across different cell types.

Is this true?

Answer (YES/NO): NO